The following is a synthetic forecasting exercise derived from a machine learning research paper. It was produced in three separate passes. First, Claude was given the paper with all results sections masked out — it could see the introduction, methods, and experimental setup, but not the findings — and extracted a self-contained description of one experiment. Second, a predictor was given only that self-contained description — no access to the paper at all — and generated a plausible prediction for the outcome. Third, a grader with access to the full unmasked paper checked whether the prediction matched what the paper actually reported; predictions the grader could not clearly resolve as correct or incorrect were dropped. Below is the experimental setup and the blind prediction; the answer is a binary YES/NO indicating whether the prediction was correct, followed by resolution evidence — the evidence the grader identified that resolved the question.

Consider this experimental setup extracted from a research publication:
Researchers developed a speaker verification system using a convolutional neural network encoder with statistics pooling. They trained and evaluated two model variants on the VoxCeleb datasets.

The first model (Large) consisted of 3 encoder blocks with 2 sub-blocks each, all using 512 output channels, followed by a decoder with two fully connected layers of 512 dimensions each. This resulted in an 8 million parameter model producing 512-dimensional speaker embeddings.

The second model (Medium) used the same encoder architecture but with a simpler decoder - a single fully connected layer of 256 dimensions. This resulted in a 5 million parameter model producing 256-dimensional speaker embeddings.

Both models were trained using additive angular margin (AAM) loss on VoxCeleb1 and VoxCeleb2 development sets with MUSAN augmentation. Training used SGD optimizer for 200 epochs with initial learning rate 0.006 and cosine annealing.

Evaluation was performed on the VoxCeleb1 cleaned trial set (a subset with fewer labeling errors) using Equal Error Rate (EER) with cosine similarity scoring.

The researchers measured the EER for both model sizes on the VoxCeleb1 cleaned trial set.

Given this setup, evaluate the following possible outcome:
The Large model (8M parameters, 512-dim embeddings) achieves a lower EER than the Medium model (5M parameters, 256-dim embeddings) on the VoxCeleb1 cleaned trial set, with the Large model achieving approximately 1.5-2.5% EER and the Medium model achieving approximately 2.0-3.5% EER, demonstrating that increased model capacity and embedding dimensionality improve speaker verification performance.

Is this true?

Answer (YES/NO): YES